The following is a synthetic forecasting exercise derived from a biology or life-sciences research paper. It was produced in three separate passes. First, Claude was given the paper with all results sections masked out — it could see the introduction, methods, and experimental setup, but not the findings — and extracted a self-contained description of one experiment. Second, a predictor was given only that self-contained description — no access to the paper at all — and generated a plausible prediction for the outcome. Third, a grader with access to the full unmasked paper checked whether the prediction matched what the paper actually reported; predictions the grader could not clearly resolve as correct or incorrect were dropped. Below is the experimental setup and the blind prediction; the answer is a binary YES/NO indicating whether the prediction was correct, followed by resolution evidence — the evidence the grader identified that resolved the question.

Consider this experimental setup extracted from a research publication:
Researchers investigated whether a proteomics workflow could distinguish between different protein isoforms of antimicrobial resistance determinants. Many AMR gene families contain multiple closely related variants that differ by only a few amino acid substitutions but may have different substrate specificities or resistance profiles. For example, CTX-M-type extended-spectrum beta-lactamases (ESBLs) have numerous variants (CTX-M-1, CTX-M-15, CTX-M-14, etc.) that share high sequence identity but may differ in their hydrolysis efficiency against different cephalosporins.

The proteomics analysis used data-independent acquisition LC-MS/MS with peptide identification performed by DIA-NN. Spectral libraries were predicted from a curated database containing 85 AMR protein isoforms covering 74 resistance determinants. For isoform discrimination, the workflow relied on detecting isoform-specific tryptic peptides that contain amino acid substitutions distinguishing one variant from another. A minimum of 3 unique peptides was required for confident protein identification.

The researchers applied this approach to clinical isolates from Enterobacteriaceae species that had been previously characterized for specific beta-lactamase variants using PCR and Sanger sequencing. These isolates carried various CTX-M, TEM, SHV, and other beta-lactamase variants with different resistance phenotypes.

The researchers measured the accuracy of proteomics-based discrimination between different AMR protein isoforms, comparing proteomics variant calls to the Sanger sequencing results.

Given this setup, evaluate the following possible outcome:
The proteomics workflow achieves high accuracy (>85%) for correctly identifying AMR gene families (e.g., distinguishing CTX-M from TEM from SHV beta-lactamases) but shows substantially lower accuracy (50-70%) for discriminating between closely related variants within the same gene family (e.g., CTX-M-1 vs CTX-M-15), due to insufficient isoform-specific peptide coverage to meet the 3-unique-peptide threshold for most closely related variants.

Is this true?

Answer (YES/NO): NO